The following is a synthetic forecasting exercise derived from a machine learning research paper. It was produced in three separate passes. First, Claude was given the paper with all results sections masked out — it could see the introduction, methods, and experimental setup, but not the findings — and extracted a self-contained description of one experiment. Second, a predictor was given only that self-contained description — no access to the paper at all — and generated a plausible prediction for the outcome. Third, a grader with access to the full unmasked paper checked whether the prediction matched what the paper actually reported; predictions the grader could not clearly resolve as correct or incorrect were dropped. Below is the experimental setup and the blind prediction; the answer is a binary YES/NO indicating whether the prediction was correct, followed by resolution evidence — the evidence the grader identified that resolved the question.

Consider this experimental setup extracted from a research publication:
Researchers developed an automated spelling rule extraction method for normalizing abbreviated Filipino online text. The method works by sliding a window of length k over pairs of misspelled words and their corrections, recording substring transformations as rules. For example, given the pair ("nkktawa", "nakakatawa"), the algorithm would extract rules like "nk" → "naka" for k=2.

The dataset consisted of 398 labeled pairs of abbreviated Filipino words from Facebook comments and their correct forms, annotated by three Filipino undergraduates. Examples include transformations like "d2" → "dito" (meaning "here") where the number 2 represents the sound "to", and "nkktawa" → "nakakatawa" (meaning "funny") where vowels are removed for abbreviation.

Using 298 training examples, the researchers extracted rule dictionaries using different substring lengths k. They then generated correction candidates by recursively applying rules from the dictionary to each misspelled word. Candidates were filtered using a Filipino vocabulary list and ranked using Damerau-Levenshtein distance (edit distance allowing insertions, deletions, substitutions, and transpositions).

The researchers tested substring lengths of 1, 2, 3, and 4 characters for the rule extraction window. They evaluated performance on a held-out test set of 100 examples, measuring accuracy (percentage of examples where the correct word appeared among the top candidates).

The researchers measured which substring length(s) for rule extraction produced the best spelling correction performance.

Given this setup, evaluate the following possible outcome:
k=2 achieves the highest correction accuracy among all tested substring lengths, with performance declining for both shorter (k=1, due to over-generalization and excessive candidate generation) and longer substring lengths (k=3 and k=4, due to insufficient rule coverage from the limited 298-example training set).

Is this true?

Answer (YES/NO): NO